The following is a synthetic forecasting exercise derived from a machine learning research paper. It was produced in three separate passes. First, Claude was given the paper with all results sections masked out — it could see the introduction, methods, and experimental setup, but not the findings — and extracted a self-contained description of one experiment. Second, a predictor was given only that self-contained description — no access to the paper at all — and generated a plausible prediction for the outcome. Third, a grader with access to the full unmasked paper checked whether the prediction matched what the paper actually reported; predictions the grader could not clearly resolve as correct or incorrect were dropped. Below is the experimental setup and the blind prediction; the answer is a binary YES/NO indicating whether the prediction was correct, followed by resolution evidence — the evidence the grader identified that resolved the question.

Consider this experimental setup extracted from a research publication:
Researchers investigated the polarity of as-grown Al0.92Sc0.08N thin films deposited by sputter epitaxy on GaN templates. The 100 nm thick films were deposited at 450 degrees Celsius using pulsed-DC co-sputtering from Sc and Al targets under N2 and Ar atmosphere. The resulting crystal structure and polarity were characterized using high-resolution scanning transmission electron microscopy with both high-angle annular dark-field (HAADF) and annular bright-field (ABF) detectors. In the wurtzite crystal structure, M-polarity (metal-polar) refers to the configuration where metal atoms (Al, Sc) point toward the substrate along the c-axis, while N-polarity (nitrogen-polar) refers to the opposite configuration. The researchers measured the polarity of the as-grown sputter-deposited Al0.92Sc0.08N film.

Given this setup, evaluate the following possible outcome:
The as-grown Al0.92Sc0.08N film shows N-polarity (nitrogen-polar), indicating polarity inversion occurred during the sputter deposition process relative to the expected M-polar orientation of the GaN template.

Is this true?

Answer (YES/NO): NO